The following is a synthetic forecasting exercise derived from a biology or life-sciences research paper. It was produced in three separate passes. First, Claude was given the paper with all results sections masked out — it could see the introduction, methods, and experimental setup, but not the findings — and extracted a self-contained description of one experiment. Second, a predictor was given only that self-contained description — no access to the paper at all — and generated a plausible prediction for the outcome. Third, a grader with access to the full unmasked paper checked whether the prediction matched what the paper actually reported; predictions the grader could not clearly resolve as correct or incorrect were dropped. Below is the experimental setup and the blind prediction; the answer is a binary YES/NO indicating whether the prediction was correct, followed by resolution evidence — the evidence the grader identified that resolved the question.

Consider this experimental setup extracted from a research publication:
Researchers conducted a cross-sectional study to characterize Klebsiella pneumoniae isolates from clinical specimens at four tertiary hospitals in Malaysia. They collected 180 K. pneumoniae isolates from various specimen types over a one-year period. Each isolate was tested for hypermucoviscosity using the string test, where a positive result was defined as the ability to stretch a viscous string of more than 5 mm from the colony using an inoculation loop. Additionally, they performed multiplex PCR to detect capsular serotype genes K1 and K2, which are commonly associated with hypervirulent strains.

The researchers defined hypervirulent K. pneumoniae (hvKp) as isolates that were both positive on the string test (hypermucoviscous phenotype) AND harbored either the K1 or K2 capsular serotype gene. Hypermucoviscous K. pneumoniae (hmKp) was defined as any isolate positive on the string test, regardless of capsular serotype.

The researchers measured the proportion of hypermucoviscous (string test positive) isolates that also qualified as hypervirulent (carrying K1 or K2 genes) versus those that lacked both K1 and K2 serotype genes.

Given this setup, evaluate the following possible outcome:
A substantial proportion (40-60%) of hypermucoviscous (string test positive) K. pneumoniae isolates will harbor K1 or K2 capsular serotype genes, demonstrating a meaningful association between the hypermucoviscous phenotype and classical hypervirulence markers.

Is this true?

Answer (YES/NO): NO